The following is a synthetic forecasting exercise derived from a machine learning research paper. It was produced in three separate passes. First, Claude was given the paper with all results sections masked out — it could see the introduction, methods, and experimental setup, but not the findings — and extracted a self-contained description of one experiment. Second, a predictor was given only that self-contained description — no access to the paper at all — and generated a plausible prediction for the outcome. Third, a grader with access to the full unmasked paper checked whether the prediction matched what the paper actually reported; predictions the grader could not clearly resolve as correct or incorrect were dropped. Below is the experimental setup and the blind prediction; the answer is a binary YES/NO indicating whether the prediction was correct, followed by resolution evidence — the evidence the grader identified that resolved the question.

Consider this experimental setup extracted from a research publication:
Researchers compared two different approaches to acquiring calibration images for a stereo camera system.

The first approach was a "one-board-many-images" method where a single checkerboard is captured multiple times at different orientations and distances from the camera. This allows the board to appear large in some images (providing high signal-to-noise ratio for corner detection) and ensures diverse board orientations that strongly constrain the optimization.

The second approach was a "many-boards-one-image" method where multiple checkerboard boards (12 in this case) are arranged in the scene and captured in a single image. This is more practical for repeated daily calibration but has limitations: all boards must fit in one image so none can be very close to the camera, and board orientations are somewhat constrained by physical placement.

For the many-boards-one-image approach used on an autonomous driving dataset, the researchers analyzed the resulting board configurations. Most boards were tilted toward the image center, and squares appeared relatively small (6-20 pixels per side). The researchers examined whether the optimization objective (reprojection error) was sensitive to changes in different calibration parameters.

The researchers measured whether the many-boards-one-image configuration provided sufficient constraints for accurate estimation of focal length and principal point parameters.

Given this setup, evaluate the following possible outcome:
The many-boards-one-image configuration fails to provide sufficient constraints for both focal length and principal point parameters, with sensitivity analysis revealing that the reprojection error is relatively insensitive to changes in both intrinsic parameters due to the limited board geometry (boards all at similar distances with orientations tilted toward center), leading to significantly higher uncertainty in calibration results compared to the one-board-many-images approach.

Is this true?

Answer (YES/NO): NO